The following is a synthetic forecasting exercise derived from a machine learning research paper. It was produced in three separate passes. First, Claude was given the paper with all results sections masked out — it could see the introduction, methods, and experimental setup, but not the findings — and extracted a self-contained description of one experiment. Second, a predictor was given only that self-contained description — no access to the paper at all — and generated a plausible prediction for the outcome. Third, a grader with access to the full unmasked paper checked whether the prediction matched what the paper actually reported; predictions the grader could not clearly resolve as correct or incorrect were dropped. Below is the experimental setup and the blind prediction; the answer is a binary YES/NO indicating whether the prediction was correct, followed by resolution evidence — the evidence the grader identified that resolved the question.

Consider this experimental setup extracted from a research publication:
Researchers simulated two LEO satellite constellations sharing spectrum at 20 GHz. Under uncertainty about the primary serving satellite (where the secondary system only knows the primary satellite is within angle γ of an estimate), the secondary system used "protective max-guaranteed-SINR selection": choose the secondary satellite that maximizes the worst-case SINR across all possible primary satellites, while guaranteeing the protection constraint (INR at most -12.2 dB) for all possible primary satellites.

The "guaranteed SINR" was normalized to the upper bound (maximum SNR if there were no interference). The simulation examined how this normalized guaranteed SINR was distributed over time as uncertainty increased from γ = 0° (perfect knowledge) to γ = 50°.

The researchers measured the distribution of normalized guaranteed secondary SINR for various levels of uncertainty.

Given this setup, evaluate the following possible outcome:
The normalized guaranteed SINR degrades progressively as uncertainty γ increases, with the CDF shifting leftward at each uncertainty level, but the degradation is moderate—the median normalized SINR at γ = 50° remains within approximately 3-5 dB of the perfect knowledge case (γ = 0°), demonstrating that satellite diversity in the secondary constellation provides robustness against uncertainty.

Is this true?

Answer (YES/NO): NO